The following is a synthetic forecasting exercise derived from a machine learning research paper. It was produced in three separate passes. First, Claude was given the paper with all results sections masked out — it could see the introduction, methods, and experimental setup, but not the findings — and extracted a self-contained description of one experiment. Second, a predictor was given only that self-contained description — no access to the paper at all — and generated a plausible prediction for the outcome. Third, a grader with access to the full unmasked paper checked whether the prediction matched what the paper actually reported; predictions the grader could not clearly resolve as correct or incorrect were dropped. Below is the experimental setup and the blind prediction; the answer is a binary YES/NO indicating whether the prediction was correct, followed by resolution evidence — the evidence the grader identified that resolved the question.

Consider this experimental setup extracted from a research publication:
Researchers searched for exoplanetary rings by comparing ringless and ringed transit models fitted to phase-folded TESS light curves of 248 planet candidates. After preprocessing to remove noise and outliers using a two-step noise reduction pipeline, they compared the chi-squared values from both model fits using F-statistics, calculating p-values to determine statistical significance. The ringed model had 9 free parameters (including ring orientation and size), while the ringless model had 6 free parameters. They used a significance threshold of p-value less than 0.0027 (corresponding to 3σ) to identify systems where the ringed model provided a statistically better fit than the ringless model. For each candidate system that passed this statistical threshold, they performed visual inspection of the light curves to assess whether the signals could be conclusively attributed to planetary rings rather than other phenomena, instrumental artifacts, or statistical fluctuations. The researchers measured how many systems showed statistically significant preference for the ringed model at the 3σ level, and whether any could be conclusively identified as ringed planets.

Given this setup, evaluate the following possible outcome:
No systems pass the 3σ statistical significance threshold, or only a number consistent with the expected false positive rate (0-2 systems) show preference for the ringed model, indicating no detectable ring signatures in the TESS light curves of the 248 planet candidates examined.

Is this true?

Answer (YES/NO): NO